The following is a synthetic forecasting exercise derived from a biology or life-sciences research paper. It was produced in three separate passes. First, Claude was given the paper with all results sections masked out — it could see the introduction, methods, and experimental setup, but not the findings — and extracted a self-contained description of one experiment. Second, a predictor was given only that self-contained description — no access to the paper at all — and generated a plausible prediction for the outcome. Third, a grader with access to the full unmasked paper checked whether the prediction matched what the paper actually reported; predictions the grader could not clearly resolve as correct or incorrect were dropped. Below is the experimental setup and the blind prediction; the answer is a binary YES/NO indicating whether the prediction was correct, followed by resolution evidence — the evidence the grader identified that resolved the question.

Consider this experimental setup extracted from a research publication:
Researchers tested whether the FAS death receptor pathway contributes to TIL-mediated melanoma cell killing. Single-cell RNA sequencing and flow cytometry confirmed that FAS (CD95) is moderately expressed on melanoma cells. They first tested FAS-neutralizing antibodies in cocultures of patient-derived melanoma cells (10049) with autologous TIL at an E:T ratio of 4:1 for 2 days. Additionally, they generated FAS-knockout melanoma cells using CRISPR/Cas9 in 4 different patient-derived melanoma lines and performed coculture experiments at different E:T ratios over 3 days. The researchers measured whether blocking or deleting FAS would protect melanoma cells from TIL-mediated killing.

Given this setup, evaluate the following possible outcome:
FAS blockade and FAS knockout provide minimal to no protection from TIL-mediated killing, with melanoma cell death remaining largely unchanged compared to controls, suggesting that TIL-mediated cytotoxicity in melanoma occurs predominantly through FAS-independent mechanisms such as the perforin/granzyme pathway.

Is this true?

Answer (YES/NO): NO